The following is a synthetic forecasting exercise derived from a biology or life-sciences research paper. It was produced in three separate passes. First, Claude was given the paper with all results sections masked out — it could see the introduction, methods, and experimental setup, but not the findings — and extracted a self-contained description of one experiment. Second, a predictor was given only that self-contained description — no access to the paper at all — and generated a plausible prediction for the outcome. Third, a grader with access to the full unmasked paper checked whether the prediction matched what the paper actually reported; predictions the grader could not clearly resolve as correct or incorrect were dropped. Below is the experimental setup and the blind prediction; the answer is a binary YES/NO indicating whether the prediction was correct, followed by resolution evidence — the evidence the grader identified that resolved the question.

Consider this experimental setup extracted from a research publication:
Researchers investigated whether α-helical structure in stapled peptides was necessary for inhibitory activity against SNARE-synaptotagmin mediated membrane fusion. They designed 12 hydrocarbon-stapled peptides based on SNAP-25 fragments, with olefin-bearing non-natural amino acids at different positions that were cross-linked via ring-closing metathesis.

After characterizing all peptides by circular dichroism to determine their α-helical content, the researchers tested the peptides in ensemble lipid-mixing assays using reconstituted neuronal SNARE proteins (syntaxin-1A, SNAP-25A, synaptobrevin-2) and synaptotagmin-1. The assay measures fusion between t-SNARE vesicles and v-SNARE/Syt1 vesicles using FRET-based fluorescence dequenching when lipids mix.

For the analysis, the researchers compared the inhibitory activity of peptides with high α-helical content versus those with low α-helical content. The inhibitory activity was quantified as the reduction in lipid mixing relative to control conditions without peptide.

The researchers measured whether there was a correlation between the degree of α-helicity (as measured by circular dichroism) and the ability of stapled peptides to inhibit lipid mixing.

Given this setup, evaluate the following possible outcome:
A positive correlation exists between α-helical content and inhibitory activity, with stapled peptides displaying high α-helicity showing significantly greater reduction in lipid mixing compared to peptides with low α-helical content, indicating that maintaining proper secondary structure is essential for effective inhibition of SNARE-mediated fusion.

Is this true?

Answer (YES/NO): YES